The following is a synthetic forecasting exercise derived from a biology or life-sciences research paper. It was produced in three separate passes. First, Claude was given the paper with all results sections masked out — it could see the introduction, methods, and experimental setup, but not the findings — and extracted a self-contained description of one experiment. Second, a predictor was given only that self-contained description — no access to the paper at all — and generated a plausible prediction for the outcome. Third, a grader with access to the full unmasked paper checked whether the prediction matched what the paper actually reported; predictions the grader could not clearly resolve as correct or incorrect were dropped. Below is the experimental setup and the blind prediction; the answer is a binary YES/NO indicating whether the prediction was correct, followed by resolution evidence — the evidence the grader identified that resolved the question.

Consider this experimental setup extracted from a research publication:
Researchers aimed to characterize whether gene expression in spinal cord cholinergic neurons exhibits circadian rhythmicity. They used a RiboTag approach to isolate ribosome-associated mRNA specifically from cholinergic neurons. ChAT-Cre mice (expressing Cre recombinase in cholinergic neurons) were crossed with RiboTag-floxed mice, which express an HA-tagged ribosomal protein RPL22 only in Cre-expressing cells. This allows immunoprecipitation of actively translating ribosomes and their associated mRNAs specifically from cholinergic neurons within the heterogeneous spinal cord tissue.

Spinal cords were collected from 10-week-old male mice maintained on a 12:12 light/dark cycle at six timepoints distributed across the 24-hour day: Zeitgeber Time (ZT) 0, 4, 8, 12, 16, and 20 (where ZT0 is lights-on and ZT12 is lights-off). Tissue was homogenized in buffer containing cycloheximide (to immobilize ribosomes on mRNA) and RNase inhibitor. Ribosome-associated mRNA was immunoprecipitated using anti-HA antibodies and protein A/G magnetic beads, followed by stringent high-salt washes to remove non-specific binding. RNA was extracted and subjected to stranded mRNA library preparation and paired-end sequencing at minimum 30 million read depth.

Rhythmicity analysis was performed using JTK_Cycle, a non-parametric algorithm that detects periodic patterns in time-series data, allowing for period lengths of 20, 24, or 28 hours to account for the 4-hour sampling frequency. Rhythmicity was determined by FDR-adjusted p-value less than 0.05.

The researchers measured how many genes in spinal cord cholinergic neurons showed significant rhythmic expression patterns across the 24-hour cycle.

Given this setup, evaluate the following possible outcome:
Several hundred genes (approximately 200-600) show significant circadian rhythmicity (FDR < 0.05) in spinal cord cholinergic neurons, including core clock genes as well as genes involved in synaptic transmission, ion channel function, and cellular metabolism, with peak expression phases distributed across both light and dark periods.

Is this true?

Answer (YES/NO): NO